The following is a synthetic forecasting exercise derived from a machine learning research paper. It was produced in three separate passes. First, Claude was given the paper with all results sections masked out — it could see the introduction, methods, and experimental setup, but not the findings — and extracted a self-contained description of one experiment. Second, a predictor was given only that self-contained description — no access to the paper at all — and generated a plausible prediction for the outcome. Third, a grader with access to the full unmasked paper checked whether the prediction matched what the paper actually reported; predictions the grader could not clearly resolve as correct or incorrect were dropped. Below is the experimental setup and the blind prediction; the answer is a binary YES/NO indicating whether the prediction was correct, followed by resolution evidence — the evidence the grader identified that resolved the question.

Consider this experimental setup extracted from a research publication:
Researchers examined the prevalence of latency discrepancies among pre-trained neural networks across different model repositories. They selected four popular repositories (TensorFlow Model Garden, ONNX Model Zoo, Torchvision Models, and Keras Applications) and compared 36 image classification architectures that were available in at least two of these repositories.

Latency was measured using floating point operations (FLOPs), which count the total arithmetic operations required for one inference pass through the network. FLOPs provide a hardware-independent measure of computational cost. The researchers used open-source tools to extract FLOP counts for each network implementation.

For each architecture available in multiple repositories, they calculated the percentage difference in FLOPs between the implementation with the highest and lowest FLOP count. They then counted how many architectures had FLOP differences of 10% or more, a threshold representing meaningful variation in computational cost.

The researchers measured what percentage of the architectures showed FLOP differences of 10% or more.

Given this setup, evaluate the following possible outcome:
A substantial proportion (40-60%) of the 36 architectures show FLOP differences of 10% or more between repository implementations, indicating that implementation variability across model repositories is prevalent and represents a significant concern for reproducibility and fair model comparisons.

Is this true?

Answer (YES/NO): NO